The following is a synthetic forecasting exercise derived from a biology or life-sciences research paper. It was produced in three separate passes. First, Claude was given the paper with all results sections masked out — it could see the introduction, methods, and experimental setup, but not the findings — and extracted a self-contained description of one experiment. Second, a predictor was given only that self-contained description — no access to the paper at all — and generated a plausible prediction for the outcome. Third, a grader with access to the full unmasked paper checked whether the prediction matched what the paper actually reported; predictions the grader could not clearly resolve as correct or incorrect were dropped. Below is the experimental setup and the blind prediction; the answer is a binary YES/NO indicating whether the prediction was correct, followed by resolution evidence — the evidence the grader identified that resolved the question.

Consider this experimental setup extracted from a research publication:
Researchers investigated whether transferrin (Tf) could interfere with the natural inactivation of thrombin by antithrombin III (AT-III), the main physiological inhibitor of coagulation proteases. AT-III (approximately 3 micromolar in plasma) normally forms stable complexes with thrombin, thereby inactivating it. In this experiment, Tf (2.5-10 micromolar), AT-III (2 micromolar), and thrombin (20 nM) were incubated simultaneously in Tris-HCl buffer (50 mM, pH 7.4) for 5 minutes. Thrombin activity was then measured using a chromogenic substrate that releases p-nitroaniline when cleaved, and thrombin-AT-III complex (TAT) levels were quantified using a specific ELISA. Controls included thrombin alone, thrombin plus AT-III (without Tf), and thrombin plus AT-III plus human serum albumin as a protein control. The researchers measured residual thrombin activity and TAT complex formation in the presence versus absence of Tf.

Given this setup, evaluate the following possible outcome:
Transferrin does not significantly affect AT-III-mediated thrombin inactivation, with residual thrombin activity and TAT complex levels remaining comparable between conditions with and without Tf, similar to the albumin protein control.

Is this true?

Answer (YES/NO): NO